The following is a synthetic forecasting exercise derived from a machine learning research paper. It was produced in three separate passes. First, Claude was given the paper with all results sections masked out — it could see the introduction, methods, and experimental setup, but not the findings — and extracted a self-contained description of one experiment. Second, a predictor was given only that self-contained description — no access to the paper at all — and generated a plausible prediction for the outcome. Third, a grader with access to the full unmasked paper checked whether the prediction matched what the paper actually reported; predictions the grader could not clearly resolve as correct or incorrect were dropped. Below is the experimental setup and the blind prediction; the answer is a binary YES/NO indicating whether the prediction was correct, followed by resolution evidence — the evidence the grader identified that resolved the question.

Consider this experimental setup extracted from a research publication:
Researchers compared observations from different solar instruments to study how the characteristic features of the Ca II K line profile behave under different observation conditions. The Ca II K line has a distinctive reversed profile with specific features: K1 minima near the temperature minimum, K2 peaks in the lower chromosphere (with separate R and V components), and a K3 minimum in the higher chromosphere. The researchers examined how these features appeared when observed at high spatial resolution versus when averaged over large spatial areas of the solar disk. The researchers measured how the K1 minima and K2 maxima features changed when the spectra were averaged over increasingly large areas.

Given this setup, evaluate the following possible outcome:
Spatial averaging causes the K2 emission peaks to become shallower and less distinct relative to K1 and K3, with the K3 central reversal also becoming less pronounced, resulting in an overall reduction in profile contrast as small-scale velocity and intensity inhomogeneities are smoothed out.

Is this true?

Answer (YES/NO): NO